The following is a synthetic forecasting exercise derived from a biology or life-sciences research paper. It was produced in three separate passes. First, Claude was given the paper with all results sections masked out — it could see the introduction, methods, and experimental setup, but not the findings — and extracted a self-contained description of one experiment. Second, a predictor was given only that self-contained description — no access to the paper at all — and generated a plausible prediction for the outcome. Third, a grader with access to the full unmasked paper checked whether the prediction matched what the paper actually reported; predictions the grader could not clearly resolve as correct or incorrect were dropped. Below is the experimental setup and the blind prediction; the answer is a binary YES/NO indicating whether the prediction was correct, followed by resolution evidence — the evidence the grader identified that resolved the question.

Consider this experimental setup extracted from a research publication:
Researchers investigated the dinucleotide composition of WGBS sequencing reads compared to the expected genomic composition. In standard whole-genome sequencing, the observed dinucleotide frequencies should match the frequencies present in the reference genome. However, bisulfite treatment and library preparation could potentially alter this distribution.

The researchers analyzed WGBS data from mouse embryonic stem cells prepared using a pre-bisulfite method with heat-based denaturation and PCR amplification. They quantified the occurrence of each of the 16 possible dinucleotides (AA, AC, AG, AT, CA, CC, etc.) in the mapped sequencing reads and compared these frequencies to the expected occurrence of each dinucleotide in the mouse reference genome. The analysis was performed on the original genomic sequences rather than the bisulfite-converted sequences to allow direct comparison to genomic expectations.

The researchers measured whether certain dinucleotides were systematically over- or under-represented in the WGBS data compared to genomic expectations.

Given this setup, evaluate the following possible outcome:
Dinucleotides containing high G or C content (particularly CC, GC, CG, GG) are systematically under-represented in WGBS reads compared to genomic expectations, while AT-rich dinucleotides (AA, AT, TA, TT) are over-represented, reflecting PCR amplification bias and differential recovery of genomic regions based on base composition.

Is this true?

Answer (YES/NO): NO